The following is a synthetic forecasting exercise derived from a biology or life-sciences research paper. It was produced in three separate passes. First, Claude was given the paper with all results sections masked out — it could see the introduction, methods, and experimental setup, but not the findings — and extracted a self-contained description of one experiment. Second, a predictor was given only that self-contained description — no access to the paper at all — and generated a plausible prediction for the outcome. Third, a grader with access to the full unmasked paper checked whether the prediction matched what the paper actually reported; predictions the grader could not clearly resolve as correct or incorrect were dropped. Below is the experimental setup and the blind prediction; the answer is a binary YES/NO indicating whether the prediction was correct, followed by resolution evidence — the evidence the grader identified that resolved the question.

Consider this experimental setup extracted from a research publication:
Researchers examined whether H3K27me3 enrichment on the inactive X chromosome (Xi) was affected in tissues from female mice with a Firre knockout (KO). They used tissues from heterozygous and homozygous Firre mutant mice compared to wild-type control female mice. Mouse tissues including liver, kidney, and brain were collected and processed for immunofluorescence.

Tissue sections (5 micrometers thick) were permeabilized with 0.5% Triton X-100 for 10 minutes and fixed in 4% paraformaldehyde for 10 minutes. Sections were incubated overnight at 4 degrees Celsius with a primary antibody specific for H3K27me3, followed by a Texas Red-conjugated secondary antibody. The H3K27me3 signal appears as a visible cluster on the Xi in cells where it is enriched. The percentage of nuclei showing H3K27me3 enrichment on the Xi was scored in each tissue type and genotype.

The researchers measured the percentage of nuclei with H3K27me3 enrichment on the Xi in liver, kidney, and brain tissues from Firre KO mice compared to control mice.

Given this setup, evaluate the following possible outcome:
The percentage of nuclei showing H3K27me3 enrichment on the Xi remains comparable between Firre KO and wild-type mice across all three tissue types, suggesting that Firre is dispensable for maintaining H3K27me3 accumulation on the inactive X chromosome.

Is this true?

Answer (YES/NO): YES